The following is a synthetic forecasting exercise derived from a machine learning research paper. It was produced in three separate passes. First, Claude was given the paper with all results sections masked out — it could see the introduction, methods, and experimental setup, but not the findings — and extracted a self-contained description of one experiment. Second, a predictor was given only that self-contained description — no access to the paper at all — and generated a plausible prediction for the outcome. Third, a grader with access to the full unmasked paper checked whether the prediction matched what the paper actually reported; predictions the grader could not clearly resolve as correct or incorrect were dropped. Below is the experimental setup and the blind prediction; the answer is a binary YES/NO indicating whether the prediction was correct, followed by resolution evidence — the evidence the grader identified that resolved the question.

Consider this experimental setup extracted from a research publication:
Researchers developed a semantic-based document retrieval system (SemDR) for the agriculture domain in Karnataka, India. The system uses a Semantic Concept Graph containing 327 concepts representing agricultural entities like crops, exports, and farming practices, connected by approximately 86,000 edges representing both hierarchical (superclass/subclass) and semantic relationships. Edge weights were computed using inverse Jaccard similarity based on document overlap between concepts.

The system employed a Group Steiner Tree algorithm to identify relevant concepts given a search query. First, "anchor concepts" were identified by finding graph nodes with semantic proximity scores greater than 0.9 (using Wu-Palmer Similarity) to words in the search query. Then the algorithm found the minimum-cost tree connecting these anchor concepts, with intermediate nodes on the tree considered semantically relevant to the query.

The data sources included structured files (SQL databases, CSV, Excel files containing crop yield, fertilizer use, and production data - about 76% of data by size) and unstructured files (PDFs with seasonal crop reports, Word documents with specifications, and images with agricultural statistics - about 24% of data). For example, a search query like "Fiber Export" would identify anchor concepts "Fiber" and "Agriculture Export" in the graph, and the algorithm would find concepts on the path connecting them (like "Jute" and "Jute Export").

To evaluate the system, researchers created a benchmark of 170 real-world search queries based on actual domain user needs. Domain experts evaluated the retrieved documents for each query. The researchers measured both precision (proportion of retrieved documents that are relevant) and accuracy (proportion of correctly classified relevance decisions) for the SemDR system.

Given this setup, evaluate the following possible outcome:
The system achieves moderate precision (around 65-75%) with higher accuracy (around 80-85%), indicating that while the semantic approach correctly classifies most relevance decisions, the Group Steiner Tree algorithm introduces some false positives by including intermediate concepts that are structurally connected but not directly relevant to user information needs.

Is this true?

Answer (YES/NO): NO